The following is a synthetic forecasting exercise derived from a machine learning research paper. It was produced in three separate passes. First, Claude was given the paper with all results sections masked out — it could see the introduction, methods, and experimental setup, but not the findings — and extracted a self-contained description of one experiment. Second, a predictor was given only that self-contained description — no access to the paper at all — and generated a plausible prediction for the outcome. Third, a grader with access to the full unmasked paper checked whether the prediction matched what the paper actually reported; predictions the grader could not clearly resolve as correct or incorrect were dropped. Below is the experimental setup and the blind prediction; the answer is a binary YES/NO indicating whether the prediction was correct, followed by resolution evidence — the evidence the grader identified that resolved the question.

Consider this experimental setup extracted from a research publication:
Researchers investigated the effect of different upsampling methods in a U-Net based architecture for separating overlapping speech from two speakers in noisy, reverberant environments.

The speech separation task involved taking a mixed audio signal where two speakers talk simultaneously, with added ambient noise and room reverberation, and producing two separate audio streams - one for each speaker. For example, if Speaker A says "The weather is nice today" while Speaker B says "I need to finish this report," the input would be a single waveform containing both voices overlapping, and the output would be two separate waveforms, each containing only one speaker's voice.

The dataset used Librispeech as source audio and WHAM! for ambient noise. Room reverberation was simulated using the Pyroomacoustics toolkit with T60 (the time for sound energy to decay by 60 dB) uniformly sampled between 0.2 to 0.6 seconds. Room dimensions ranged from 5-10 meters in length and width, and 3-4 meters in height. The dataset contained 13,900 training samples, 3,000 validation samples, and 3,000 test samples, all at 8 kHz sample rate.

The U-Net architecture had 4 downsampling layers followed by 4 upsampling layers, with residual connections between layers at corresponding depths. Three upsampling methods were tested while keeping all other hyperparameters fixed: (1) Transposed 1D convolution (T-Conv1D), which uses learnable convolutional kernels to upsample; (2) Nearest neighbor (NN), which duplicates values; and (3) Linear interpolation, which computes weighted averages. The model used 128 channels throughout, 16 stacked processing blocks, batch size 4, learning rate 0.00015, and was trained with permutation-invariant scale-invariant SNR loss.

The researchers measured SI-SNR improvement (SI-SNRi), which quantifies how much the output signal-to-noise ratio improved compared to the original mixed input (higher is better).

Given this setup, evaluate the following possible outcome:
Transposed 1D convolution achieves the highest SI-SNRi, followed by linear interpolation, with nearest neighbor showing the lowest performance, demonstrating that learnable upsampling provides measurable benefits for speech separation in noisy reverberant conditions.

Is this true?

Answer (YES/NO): NO